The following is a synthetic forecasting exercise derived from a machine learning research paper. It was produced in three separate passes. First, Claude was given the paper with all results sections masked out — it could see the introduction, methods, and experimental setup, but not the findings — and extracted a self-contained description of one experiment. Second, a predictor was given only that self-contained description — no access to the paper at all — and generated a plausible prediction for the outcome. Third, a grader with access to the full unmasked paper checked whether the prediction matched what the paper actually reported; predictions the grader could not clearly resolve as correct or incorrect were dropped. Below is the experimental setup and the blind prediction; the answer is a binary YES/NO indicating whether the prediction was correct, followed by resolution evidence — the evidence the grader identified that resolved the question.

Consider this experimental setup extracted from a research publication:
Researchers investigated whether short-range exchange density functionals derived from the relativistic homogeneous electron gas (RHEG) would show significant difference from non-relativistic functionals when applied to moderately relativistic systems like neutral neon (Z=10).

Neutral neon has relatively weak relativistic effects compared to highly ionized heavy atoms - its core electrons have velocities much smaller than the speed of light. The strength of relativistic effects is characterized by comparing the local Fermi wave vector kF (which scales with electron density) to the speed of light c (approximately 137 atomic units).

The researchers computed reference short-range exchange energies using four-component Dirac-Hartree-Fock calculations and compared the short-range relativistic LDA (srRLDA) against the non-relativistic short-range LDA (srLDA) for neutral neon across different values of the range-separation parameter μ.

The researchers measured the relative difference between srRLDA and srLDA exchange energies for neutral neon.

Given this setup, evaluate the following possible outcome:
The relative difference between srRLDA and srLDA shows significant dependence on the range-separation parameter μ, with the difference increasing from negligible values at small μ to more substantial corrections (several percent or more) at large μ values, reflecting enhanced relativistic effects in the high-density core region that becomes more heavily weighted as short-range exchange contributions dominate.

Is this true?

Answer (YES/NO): NO